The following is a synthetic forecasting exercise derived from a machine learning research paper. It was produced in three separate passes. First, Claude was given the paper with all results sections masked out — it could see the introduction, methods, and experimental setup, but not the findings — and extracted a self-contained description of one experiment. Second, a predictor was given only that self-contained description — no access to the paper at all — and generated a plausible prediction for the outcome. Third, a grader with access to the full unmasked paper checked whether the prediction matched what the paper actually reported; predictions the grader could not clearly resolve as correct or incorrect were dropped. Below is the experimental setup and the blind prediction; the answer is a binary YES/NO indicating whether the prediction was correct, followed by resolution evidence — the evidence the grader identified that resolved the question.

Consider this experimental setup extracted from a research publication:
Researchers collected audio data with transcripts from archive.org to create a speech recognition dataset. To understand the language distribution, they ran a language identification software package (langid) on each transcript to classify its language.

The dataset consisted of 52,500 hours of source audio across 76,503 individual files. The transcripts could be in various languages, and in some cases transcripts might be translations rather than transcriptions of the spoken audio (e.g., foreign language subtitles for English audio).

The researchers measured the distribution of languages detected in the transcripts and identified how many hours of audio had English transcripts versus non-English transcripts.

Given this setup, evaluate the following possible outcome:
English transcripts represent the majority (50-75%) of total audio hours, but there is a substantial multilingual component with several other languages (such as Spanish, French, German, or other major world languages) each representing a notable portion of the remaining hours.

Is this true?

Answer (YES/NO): NO